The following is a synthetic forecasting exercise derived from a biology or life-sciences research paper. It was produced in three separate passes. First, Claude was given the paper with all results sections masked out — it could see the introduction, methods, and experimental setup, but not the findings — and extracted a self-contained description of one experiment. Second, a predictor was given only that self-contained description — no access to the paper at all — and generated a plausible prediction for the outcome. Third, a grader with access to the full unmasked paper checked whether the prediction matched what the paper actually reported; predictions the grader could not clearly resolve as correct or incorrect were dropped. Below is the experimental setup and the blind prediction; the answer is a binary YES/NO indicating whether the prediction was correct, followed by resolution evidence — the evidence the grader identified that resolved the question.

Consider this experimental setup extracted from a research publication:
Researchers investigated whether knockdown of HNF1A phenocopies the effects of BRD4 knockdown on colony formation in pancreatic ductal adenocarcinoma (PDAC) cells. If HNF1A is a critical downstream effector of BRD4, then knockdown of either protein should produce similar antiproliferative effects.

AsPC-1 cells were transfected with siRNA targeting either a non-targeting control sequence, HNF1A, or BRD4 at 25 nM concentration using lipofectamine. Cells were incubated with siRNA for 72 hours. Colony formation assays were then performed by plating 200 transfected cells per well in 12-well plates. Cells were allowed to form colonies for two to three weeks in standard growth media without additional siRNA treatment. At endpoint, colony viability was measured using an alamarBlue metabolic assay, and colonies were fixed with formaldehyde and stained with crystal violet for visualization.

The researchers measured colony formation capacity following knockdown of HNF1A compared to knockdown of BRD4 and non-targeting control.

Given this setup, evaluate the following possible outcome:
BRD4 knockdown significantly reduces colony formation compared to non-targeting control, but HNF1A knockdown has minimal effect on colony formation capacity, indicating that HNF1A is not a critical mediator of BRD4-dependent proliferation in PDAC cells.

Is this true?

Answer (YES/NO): NO